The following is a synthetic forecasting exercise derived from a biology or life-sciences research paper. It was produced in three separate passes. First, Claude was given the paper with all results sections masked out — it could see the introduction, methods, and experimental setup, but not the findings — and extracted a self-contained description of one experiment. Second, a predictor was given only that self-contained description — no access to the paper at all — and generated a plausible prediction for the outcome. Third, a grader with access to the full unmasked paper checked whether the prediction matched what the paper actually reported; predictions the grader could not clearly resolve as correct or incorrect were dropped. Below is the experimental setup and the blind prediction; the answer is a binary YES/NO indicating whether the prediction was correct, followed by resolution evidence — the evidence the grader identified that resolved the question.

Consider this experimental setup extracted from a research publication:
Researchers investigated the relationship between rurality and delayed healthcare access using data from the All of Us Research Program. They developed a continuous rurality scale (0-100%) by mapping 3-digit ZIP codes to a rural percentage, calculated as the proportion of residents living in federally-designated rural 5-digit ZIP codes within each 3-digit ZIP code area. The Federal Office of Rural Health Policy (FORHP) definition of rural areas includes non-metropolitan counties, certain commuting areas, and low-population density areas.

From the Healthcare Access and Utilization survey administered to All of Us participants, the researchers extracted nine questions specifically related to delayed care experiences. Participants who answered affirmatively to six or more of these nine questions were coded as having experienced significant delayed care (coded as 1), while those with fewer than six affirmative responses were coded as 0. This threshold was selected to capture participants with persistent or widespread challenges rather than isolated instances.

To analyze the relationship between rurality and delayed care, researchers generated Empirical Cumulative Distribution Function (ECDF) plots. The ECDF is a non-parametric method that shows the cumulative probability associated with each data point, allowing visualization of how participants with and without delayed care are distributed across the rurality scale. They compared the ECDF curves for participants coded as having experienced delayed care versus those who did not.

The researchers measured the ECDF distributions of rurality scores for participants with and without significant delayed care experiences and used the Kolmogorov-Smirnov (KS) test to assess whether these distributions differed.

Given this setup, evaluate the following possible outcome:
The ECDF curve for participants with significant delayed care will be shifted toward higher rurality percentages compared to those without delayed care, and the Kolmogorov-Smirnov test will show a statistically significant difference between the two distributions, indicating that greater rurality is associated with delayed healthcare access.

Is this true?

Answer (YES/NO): YES